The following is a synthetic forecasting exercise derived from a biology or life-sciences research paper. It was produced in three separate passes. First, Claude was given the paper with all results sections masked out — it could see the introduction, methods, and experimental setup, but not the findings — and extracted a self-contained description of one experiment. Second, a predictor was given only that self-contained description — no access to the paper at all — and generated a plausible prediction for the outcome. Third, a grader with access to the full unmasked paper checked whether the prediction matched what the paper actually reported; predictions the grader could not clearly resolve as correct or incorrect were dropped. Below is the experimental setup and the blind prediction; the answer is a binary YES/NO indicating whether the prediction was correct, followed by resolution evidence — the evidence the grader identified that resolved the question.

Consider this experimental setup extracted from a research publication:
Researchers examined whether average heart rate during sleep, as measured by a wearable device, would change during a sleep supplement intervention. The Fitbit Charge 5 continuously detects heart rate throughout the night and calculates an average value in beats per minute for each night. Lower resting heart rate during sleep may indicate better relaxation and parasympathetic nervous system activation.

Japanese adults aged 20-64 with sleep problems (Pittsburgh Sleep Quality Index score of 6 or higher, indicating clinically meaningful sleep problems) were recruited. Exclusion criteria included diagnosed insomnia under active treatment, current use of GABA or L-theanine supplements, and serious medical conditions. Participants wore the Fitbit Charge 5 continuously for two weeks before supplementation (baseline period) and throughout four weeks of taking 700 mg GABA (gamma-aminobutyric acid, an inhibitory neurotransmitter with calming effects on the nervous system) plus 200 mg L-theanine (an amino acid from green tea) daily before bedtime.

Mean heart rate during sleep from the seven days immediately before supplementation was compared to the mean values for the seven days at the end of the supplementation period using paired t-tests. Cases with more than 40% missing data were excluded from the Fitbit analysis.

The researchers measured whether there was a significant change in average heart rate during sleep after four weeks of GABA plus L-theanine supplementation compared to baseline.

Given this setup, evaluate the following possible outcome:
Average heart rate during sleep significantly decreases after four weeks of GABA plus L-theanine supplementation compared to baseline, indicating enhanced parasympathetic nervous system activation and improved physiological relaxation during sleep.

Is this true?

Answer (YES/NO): NO